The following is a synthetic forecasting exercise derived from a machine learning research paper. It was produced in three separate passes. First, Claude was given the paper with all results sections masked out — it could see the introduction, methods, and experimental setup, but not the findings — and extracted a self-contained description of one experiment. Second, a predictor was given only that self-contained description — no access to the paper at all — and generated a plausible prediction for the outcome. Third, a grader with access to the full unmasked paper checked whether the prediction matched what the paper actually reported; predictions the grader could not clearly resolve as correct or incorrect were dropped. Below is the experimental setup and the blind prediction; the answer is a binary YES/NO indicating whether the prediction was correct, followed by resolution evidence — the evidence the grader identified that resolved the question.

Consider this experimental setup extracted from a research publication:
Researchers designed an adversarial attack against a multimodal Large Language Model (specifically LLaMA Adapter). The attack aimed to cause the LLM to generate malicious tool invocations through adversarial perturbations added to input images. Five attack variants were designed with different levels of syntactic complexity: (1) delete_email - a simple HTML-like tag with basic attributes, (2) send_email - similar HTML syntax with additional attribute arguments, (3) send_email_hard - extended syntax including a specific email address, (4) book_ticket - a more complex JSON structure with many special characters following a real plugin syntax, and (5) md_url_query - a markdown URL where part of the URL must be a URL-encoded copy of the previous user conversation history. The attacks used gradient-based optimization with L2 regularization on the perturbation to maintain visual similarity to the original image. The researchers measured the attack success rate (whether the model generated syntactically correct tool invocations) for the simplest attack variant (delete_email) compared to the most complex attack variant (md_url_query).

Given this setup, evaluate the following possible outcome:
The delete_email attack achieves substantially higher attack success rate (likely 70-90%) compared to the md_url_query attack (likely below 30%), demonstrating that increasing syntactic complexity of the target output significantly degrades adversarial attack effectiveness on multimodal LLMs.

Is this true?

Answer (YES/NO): NO